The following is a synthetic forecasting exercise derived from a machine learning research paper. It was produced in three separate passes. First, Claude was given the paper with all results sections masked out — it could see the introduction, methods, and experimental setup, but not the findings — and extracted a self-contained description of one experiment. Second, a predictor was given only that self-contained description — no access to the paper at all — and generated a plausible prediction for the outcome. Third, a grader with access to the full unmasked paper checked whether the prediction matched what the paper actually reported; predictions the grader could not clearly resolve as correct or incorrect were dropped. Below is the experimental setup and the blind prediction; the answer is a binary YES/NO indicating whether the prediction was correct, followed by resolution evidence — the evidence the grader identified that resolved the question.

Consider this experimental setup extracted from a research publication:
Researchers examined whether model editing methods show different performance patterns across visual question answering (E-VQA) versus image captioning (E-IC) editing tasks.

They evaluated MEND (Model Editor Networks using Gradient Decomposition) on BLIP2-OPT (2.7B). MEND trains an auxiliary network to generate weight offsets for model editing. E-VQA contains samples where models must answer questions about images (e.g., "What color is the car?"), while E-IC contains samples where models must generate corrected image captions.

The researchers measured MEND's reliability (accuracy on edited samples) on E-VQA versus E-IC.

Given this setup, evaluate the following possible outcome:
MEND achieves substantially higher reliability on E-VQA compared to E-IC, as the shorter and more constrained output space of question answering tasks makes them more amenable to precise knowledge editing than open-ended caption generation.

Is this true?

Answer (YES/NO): YES